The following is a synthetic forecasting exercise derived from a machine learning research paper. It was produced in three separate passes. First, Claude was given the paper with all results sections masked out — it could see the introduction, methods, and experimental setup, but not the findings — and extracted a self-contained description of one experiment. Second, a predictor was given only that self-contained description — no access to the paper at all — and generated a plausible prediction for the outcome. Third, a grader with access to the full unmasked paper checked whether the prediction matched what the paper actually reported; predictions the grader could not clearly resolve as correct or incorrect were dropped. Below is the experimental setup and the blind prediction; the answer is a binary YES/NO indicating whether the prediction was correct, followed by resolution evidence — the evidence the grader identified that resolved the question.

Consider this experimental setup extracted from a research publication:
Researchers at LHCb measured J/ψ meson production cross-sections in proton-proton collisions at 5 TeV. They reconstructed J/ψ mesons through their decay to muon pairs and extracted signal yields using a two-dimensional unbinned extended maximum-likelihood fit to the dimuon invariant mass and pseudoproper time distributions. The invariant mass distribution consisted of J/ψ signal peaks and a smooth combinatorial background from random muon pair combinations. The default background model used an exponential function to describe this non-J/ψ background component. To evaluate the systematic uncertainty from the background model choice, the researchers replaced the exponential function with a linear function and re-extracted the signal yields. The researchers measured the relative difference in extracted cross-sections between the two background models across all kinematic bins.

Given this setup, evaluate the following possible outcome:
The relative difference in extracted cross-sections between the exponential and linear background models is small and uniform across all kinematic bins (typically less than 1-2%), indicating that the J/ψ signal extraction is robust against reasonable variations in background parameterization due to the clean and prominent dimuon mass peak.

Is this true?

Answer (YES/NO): NO